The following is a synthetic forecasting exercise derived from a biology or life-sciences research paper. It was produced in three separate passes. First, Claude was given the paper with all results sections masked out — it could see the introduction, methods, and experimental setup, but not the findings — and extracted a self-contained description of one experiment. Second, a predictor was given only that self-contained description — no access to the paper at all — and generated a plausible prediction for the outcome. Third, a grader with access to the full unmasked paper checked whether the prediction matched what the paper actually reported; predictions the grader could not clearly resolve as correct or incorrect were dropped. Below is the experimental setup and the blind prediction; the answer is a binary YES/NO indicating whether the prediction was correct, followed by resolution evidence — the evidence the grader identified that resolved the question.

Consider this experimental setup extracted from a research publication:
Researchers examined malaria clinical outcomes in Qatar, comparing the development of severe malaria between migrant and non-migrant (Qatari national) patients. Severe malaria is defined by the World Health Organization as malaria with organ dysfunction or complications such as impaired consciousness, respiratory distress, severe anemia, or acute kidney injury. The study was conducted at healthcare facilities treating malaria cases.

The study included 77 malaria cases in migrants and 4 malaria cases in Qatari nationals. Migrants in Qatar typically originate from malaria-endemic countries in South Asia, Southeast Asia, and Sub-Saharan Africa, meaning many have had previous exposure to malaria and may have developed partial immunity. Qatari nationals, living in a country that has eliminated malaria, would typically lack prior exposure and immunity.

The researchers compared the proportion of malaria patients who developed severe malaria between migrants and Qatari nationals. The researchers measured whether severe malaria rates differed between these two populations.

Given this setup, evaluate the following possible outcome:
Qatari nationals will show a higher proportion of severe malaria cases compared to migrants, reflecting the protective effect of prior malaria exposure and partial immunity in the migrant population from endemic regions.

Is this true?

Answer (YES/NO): YES